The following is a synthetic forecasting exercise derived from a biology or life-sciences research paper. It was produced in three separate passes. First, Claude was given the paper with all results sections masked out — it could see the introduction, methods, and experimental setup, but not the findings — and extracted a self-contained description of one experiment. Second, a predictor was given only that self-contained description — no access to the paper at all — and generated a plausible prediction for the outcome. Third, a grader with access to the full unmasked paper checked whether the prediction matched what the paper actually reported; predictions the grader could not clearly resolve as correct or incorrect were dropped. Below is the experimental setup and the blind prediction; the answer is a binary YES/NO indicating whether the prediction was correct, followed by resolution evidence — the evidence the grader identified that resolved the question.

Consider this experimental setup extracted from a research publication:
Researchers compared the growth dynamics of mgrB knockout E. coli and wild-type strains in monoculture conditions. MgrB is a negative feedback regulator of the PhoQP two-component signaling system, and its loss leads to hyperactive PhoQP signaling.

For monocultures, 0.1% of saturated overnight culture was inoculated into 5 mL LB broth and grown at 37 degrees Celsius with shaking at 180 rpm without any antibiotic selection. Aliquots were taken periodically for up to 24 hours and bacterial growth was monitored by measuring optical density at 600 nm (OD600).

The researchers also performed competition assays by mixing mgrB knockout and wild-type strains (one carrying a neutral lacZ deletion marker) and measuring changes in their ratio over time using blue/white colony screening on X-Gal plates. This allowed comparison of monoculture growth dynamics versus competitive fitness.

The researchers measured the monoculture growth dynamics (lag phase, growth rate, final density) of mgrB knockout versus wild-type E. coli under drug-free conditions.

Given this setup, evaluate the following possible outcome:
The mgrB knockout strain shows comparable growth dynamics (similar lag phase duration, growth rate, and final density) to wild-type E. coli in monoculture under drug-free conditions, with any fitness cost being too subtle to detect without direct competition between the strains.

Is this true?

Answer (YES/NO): YES